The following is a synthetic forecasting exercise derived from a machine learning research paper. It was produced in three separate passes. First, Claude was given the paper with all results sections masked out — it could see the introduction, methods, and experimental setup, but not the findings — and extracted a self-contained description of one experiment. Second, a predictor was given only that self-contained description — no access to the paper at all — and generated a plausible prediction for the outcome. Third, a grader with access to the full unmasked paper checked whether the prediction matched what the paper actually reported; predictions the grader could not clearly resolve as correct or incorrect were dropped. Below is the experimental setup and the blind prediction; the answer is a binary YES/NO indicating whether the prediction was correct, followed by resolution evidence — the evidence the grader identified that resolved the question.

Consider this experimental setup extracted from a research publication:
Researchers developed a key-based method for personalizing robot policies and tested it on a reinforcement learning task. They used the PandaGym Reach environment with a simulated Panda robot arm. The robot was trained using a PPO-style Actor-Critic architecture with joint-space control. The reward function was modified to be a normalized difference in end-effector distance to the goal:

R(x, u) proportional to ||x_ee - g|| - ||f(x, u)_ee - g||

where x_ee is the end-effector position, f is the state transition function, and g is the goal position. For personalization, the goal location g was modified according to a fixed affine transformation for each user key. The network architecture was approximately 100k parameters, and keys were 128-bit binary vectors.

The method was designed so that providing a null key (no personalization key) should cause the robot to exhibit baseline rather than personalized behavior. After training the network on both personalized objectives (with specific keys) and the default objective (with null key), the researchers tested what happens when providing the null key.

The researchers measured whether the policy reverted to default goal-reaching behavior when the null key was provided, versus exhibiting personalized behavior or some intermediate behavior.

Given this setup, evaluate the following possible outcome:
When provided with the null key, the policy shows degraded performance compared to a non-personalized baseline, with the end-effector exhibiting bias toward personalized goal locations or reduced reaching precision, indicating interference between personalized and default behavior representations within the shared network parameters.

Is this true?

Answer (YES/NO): NO